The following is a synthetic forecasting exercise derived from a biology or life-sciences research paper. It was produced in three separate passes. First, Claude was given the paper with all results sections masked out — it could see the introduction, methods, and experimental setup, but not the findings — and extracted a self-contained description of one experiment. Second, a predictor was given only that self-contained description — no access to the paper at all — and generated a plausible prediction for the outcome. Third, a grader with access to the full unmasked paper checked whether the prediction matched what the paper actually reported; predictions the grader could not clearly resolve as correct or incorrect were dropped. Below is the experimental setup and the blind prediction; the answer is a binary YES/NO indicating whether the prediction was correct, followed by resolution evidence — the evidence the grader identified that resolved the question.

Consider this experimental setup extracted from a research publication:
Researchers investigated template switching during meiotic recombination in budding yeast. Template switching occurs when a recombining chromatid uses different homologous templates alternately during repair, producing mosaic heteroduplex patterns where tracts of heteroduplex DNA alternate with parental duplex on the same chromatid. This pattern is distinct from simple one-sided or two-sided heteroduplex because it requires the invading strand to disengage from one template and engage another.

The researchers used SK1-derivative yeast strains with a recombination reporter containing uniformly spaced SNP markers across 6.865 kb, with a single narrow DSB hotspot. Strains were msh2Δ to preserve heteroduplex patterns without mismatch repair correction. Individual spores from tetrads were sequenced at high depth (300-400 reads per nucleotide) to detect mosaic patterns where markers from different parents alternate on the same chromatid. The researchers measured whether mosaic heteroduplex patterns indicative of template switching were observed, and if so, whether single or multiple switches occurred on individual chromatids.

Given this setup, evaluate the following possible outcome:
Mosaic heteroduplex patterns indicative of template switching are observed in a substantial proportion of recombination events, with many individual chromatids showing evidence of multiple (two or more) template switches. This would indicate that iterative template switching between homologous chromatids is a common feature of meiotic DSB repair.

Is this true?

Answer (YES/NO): NO